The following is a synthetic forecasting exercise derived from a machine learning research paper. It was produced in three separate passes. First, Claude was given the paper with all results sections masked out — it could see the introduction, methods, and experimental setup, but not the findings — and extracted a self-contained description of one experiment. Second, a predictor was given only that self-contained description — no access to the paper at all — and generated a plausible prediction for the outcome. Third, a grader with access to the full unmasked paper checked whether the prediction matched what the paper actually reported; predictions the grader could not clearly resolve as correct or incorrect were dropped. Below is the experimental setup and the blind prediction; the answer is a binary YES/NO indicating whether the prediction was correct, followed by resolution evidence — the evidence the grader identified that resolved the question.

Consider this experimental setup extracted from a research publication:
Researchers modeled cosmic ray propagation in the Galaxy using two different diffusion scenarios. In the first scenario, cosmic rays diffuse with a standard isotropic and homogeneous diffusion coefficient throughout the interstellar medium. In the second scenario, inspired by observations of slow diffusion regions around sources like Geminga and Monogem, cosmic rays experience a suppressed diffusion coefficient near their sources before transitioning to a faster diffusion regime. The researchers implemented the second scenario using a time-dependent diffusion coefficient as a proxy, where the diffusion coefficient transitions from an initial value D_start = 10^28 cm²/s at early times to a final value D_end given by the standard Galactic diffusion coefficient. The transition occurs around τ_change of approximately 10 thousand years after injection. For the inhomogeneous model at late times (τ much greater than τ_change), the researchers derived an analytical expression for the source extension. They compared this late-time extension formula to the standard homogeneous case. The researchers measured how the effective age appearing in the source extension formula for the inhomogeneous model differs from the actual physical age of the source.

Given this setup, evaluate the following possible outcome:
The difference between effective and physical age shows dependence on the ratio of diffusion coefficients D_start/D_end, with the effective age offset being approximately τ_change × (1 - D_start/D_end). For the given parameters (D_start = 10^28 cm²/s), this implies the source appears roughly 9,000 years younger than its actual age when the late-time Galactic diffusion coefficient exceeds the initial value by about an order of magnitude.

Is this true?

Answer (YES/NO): YES